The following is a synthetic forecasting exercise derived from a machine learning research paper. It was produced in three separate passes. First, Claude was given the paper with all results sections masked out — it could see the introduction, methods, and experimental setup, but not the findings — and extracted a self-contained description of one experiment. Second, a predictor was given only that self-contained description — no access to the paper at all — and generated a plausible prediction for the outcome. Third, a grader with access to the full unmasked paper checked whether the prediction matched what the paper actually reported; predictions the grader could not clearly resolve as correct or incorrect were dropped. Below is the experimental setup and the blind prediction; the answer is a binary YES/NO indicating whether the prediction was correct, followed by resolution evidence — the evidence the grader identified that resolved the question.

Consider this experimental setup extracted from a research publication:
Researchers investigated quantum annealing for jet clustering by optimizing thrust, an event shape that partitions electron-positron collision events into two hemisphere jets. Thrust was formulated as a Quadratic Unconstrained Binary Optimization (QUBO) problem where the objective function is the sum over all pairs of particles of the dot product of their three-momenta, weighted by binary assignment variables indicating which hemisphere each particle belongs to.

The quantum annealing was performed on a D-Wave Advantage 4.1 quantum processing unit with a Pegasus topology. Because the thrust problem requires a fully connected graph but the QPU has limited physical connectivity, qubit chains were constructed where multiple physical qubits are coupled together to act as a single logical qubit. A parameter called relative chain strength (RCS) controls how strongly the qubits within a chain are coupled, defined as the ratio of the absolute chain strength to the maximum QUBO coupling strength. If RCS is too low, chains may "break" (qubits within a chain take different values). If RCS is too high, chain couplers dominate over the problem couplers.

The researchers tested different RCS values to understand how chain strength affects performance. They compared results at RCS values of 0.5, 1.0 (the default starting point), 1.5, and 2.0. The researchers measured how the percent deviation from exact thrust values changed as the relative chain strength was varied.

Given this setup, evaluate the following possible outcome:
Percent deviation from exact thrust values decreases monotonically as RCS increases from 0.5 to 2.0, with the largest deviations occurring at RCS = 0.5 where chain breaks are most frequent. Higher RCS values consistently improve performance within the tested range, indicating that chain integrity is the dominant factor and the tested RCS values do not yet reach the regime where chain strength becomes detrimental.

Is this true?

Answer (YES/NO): NO